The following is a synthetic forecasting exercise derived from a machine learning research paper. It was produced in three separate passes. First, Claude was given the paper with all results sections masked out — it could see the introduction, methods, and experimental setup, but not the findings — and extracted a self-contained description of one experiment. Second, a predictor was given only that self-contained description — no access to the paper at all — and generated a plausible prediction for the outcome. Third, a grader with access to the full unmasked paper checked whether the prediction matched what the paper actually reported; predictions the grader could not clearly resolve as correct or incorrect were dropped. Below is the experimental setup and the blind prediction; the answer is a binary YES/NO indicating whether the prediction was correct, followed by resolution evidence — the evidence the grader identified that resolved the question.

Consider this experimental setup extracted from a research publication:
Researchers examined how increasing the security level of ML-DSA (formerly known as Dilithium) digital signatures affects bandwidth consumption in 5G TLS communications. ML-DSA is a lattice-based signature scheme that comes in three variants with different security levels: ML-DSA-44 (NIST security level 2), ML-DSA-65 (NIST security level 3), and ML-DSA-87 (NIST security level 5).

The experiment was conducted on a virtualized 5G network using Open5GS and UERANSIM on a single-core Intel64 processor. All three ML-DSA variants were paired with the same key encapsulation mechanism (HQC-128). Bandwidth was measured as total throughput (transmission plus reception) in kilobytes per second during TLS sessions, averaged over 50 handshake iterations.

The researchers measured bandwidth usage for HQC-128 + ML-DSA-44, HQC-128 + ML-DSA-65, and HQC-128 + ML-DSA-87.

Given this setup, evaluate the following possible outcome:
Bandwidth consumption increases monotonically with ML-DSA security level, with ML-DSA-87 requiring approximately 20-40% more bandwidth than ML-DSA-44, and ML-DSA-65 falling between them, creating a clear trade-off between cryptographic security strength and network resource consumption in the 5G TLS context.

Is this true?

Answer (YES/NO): NO